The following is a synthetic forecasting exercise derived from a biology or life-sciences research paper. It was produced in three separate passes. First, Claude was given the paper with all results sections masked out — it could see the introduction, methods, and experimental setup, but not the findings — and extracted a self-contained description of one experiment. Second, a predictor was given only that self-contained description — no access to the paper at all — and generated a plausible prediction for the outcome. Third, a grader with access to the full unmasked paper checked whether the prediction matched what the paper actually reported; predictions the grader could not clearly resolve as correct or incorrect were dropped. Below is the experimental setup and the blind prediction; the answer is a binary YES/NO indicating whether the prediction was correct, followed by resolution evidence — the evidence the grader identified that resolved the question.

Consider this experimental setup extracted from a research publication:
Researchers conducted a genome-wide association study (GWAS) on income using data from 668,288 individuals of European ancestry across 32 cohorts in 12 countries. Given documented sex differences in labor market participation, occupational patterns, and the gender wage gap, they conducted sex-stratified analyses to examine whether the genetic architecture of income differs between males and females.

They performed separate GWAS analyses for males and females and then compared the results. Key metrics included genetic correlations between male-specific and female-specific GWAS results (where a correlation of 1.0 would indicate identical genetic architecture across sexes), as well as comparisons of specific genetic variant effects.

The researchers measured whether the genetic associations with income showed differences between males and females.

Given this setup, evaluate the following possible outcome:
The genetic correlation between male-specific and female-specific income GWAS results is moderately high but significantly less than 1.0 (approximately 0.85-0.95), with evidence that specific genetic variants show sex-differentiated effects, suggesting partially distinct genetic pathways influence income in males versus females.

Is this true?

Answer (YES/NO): NO